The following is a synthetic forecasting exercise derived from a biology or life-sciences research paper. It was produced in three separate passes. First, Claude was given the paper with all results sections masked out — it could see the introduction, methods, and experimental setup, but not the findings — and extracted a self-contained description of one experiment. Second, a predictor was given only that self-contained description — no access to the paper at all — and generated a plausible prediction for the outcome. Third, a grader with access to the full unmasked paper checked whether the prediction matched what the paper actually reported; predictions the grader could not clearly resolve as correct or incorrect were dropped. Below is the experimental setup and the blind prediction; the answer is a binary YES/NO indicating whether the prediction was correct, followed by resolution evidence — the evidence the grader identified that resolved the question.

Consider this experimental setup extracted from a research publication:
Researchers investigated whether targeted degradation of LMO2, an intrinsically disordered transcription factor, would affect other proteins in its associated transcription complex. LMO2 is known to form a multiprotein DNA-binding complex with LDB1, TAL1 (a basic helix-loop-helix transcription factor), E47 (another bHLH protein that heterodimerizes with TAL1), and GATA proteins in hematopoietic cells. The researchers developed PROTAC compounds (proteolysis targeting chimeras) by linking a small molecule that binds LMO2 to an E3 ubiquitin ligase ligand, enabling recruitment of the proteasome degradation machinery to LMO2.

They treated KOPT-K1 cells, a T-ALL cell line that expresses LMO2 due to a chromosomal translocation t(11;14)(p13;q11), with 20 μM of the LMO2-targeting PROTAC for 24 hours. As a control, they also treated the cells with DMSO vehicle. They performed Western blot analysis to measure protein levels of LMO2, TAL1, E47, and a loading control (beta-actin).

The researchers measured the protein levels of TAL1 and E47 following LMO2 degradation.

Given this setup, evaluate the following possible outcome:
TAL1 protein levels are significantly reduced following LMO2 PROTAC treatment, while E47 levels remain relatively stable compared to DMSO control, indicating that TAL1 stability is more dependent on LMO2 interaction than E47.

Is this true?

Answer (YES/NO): NO